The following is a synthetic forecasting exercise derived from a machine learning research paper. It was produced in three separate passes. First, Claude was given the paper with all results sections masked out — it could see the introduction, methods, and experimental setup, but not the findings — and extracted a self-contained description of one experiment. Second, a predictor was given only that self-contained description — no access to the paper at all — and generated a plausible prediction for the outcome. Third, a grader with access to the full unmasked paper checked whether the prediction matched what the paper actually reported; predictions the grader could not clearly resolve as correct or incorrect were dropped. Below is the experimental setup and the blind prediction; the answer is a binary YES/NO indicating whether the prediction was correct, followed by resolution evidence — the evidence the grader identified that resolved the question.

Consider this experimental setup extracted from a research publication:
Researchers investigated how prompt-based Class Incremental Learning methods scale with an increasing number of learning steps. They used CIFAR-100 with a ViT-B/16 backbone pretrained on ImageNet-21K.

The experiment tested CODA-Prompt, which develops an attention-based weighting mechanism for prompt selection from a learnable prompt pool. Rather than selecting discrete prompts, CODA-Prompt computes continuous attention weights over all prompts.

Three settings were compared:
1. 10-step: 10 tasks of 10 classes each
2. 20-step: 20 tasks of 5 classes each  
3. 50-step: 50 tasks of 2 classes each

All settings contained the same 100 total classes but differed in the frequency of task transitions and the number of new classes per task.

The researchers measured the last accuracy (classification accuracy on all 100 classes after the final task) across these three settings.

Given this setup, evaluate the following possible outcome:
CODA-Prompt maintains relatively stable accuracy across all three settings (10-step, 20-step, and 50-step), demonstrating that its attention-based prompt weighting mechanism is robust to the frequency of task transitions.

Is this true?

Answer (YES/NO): NO